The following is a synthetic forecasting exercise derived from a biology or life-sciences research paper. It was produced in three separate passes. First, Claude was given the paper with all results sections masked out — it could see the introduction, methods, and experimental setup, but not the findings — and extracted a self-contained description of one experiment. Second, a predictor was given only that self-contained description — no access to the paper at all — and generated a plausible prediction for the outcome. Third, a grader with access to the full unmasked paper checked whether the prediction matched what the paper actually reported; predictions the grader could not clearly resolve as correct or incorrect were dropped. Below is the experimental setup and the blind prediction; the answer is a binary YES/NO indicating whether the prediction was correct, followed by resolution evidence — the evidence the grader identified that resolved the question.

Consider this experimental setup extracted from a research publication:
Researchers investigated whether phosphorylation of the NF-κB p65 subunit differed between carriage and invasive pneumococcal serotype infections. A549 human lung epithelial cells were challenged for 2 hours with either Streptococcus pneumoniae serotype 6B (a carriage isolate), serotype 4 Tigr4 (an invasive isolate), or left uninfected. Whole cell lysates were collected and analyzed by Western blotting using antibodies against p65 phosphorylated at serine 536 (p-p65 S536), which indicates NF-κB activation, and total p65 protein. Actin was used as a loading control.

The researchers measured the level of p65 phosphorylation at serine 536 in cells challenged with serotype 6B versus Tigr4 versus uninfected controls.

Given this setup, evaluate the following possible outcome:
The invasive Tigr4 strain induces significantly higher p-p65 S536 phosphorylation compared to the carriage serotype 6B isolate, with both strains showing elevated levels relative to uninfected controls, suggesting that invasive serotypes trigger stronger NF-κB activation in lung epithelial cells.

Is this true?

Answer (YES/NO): NO